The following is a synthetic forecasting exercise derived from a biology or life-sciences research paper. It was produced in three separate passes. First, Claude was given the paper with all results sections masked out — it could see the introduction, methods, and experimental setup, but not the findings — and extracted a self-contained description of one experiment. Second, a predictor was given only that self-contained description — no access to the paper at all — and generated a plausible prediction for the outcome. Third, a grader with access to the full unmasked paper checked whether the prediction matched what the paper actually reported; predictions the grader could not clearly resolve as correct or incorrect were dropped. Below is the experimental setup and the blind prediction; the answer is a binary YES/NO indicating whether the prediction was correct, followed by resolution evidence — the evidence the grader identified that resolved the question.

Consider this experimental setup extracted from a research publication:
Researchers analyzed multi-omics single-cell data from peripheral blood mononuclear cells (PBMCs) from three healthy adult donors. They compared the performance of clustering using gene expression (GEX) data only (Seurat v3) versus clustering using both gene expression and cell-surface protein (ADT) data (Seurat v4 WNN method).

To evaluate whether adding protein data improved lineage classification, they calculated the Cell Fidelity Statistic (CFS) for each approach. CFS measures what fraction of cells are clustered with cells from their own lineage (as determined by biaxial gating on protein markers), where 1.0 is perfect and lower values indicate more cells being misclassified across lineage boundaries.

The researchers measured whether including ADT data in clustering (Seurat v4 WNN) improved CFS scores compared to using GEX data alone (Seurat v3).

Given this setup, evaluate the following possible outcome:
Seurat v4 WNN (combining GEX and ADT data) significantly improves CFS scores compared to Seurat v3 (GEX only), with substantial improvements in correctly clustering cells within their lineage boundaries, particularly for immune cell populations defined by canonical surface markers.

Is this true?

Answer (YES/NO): NO